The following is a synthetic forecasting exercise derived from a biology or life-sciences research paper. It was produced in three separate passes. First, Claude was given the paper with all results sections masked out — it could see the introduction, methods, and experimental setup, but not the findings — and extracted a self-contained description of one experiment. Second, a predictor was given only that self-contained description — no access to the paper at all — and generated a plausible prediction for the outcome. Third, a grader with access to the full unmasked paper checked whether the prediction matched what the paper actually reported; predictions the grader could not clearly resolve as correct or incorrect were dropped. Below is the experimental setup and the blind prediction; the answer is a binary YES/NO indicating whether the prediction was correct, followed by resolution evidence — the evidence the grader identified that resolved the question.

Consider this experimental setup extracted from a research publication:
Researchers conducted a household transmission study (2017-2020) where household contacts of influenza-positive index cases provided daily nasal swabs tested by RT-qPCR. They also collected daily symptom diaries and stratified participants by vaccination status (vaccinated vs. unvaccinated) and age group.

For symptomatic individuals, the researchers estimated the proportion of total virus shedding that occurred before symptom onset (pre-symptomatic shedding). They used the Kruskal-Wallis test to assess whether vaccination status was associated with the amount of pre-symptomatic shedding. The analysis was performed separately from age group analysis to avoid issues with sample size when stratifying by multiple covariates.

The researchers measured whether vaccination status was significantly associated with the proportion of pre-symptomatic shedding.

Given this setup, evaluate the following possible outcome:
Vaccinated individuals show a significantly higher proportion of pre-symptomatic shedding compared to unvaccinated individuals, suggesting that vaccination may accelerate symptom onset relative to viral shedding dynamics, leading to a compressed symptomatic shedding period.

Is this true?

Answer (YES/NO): NO